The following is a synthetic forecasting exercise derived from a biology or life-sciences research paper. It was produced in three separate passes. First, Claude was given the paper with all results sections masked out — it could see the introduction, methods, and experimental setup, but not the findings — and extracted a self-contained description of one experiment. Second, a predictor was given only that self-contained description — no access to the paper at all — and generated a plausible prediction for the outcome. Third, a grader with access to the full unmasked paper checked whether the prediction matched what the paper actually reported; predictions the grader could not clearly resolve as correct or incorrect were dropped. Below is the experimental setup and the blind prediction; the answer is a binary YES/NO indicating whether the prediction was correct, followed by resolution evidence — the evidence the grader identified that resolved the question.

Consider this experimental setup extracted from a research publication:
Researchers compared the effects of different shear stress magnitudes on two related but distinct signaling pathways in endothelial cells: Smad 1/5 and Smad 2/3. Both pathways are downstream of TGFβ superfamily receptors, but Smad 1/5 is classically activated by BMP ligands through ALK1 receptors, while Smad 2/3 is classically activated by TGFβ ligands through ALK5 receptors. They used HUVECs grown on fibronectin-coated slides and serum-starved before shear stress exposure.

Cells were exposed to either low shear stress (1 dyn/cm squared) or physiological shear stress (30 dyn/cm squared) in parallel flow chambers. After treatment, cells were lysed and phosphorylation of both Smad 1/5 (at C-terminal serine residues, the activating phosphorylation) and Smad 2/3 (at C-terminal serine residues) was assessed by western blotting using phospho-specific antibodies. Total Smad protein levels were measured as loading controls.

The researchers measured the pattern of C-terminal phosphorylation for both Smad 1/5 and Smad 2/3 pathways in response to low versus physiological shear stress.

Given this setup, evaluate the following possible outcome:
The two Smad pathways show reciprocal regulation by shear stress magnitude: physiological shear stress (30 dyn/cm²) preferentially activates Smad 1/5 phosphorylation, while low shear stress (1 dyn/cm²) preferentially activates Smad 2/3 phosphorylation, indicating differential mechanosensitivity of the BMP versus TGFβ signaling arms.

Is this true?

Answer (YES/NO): NO